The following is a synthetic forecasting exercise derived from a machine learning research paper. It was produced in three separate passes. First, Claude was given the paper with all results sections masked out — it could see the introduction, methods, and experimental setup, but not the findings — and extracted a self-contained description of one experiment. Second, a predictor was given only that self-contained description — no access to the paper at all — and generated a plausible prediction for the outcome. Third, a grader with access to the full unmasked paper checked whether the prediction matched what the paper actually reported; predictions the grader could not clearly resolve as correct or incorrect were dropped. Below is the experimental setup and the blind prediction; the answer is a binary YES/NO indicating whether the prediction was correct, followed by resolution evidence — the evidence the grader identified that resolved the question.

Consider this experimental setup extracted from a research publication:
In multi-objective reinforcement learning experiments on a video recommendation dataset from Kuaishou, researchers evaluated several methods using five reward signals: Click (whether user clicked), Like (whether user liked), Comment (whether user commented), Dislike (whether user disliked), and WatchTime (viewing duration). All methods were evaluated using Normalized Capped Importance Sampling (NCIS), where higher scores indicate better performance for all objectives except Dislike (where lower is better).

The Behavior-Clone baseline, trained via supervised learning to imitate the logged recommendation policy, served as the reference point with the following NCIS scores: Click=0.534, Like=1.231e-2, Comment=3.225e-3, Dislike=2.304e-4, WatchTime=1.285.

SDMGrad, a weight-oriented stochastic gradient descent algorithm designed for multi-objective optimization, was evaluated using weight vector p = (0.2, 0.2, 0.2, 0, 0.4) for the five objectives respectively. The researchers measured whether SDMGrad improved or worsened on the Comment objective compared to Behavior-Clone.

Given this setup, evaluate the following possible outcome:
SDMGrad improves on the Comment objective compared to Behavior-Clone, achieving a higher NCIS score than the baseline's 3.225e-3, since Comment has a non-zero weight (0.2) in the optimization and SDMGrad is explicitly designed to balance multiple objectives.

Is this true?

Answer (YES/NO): NO